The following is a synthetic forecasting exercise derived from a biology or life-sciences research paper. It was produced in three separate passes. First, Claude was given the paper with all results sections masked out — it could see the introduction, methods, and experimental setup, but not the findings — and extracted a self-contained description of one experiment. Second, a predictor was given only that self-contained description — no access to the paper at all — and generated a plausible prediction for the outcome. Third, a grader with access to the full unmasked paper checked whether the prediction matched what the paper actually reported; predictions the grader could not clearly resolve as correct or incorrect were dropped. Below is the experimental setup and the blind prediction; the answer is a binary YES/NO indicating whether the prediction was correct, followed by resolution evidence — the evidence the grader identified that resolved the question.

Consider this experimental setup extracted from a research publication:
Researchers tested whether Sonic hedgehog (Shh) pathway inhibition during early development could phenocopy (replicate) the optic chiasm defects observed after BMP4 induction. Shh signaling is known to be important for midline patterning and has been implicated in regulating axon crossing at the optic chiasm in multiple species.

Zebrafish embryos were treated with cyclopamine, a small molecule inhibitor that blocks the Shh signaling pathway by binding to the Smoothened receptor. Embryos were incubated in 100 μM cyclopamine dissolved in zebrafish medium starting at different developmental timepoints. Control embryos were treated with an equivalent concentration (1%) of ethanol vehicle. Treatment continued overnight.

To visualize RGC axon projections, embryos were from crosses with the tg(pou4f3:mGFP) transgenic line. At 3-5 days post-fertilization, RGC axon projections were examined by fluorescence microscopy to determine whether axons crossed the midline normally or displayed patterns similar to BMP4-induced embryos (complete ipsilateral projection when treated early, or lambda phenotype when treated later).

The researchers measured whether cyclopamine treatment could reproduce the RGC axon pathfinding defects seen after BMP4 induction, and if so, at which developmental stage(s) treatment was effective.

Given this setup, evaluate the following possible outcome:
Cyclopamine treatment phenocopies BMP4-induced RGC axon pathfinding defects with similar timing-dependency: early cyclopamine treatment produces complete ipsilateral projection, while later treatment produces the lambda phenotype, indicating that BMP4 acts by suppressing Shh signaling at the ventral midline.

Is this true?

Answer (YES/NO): NO